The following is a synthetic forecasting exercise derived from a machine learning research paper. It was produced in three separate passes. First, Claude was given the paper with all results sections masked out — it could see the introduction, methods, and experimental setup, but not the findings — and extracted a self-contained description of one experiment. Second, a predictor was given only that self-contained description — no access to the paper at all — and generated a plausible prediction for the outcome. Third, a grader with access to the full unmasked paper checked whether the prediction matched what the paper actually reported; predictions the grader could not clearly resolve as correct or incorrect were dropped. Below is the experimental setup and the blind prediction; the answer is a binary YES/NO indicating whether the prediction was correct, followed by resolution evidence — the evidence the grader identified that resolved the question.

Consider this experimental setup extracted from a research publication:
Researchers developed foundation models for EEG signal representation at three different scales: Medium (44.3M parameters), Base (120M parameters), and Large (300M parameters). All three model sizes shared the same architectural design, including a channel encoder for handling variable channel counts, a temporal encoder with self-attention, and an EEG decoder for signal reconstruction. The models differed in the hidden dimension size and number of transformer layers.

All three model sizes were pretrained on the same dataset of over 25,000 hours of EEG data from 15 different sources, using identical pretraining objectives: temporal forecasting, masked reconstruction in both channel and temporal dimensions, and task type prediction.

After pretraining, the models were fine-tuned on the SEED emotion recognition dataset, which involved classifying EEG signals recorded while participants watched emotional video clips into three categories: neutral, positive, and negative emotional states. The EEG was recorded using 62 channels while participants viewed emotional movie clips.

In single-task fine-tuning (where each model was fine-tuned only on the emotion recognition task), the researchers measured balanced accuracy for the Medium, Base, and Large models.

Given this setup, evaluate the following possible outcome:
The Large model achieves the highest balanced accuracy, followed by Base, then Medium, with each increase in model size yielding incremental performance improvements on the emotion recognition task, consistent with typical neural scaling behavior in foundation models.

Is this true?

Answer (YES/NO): NO